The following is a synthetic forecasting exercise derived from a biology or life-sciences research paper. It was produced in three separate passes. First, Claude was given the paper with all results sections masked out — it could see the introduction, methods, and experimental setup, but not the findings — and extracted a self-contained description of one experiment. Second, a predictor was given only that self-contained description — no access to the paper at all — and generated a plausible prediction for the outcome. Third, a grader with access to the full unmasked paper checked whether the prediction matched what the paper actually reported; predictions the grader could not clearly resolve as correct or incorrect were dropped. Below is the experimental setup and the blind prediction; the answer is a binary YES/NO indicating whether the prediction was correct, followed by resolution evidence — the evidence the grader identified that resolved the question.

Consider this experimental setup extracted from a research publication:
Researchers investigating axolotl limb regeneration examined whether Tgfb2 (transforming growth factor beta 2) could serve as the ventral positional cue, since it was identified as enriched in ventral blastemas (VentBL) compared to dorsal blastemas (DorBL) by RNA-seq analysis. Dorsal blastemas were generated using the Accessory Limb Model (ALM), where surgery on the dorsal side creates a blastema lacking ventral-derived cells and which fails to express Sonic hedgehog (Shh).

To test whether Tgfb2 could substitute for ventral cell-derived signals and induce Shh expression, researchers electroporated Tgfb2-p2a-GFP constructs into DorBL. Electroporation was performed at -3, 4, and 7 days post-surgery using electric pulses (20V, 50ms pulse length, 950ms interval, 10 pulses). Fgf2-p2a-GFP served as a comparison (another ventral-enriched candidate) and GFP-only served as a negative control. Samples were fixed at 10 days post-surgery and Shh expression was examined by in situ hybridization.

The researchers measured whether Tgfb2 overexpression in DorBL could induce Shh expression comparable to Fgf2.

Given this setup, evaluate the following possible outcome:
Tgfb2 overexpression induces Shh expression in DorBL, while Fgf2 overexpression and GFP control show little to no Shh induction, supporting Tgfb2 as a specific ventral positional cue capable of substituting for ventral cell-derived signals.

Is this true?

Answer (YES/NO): NO